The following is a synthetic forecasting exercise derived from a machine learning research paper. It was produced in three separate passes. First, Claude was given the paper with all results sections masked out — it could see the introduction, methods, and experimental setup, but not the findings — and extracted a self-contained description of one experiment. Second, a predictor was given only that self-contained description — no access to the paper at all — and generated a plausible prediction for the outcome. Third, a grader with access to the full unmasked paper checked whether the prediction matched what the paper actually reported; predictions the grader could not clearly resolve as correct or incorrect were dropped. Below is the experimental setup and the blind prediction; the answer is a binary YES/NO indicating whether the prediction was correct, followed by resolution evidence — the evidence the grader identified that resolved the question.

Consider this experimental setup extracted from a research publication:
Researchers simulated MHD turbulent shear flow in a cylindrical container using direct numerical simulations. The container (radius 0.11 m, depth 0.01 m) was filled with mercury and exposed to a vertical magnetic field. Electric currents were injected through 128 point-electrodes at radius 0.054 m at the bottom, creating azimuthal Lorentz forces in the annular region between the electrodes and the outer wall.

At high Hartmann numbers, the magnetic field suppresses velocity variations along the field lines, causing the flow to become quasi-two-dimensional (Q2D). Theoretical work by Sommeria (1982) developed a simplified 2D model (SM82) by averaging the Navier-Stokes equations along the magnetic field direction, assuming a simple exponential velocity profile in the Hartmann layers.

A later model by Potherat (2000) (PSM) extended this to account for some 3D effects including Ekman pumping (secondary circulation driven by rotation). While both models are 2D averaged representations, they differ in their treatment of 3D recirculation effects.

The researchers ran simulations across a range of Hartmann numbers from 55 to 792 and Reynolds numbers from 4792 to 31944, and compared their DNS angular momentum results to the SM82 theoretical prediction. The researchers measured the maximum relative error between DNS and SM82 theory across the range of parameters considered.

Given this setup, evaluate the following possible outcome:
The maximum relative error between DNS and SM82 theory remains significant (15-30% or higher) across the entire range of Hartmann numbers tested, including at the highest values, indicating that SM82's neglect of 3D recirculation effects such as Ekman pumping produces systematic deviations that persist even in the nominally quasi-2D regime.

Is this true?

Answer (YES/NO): NO